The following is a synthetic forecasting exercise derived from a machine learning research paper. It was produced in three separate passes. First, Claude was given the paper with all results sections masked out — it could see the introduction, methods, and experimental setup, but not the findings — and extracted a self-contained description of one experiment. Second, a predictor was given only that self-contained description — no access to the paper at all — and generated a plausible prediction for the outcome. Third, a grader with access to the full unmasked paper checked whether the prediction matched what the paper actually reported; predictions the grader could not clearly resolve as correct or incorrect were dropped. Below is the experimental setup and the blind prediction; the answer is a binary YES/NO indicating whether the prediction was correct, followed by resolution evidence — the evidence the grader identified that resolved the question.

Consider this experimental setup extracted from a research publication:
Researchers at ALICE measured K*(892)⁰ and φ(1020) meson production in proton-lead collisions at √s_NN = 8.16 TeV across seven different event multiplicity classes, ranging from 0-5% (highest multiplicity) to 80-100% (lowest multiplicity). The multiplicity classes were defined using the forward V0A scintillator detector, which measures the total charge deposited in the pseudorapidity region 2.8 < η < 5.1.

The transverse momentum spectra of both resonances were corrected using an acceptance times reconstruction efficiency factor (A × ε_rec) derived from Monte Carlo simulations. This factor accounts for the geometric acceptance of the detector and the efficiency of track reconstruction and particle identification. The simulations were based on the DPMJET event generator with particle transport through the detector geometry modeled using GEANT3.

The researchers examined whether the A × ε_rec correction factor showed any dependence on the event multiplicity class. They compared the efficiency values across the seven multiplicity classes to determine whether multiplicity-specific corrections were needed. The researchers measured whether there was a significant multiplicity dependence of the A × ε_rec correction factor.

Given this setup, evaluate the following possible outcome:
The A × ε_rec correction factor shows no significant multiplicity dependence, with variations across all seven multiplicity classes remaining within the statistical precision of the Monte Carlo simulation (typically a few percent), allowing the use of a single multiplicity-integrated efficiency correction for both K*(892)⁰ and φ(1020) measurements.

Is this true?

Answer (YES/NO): YES